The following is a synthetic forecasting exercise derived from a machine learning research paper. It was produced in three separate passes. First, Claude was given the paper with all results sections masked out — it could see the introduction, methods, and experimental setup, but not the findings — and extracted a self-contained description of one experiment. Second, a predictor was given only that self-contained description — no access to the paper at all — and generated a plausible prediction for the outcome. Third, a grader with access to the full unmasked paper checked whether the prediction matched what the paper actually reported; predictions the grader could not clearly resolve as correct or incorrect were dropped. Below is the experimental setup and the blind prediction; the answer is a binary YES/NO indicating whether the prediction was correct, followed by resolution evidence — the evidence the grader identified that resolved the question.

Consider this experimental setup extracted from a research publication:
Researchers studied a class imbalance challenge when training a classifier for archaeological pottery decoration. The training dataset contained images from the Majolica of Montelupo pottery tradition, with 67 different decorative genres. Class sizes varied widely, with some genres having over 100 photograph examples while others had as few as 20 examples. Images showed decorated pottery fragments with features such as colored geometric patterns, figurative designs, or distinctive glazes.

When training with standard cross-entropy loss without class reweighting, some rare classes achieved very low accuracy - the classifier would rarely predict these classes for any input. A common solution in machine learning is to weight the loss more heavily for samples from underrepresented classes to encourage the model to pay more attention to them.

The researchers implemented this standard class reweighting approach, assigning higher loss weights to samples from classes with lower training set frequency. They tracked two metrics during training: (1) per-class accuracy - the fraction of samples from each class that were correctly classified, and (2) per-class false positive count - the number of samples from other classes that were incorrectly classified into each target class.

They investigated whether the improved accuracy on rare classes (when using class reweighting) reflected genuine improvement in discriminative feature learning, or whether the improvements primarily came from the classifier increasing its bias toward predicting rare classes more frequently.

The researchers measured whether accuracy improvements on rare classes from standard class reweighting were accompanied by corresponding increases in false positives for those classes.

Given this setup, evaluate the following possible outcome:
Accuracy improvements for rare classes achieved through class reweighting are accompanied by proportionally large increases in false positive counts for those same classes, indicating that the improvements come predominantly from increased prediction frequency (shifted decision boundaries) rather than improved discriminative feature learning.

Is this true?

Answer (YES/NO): YES